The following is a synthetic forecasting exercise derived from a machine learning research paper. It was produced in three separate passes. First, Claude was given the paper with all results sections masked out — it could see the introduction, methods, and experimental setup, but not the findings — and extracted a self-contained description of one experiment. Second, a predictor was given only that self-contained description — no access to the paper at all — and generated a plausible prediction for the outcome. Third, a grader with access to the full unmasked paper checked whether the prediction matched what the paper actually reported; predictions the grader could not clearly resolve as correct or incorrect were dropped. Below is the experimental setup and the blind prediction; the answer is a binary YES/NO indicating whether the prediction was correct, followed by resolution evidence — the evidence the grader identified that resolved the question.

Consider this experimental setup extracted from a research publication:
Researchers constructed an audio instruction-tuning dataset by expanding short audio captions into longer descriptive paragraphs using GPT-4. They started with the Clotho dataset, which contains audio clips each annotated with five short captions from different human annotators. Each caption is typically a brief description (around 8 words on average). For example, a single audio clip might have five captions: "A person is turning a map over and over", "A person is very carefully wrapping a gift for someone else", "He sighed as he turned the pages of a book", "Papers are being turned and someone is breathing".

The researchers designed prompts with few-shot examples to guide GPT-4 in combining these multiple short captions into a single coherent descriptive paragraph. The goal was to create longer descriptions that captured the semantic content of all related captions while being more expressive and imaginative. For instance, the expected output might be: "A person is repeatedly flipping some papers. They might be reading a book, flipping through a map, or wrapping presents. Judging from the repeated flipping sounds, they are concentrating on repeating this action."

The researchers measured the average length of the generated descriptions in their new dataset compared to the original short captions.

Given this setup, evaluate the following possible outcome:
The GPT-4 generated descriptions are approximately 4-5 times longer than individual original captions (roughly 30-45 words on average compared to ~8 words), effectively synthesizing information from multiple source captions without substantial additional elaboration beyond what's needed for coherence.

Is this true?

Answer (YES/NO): NO